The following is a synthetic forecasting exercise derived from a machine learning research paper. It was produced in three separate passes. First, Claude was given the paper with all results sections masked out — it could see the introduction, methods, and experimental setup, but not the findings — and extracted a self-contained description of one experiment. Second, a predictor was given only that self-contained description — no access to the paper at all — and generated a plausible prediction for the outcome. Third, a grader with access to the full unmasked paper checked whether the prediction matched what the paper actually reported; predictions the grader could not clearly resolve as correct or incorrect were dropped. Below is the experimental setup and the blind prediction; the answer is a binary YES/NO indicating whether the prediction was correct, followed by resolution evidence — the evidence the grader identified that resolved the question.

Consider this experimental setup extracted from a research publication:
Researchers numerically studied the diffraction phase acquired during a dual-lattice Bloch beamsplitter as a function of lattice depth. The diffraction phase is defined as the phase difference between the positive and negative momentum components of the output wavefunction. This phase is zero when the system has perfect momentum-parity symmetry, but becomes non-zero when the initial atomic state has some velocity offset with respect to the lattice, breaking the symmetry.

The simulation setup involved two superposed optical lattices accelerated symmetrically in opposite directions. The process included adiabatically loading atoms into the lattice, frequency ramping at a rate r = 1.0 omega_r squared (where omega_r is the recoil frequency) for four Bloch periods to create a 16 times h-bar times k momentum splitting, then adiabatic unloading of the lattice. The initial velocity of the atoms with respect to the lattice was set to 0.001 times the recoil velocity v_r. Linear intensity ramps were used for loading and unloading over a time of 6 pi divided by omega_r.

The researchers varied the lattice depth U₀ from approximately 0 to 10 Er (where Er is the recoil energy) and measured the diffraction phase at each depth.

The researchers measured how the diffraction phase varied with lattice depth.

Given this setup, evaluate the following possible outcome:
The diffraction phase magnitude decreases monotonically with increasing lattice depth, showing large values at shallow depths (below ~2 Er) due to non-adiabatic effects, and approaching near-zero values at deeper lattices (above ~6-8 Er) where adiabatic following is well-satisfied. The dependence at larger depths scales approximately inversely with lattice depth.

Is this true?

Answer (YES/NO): NO